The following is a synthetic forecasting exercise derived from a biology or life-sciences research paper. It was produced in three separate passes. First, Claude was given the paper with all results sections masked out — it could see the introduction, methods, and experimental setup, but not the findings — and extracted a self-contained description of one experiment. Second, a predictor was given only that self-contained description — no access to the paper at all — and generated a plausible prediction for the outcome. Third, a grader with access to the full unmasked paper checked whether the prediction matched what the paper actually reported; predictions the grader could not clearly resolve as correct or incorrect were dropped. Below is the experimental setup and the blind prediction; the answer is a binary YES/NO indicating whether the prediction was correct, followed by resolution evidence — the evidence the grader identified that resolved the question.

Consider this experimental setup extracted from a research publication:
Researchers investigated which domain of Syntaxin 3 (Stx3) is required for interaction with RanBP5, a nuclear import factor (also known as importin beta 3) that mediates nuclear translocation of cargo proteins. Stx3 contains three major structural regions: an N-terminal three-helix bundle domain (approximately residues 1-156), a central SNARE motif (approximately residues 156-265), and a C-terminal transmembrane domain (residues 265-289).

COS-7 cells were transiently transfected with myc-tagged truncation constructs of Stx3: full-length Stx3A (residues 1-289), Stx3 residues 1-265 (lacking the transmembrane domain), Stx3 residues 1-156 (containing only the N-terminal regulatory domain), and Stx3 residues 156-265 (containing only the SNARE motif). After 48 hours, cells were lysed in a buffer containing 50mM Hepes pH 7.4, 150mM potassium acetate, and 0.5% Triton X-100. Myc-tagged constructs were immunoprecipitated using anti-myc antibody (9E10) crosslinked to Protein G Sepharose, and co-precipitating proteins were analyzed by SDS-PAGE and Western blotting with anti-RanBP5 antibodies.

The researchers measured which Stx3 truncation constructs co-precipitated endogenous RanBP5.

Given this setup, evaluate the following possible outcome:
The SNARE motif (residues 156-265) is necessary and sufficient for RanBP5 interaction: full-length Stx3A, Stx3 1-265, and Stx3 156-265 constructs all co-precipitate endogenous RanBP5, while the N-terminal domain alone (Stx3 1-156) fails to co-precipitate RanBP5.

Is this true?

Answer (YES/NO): NO